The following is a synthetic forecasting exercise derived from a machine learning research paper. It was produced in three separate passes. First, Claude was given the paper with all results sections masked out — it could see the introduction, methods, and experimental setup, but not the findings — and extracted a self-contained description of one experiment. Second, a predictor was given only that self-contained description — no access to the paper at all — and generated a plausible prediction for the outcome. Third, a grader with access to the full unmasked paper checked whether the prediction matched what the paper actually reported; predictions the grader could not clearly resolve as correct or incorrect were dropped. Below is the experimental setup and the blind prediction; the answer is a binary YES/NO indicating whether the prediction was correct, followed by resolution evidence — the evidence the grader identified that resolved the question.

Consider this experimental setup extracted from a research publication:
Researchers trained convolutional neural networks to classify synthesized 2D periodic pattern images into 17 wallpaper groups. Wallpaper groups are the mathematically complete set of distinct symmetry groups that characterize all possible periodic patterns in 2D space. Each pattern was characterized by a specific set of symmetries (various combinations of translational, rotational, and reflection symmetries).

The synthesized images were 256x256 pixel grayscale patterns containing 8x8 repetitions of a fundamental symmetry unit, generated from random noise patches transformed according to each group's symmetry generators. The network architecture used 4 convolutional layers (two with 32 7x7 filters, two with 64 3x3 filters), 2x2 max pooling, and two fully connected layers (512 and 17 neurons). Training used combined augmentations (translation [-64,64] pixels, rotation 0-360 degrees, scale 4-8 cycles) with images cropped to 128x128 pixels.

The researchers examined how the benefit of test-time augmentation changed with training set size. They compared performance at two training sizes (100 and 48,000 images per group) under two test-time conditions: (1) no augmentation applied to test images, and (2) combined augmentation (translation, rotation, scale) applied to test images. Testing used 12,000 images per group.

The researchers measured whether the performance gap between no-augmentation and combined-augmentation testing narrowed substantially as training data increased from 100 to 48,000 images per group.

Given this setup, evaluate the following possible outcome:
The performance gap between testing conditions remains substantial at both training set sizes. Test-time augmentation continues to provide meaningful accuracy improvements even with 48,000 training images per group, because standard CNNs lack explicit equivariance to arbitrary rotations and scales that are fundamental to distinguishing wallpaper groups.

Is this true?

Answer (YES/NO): YES